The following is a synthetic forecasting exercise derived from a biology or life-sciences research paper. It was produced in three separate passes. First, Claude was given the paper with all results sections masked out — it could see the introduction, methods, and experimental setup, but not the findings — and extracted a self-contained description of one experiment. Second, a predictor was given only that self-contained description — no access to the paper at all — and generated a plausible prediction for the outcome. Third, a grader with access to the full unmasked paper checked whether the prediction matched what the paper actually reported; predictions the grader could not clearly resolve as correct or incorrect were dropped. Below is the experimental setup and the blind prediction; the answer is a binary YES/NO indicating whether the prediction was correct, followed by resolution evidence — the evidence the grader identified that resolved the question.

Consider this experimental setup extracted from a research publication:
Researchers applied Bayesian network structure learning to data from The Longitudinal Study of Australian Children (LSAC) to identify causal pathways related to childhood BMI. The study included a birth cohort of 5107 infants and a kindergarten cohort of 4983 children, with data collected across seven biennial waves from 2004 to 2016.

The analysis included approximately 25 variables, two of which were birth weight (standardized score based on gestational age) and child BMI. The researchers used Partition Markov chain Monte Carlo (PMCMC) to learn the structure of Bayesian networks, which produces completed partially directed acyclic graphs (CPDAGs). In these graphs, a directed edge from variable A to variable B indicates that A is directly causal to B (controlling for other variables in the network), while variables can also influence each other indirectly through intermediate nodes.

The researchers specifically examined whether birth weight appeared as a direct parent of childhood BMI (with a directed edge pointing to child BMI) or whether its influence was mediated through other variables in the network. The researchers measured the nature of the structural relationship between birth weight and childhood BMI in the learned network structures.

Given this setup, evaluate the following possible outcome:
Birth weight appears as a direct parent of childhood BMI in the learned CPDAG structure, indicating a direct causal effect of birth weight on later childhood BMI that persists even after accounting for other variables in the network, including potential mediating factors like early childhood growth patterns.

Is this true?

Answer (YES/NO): YES